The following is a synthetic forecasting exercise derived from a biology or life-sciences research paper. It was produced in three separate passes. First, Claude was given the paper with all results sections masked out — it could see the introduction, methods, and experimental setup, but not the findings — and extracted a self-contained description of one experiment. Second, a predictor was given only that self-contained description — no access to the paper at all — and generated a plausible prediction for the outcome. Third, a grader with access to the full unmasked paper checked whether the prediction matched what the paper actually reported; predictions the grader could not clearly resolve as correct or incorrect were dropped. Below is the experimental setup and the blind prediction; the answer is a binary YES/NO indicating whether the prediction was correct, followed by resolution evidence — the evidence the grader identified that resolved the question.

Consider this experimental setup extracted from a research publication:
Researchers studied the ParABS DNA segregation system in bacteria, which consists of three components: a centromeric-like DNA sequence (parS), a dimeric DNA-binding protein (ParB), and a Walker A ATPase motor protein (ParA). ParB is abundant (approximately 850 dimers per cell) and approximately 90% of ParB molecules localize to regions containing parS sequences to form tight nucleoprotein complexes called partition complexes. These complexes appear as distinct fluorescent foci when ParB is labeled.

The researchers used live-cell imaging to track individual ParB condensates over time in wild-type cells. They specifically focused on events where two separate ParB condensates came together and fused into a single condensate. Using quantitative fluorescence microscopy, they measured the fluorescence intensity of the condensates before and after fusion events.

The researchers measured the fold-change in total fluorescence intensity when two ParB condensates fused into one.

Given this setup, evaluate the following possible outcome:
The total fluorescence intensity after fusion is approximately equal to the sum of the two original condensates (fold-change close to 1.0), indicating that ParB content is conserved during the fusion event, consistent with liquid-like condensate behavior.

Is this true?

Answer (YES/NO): NO